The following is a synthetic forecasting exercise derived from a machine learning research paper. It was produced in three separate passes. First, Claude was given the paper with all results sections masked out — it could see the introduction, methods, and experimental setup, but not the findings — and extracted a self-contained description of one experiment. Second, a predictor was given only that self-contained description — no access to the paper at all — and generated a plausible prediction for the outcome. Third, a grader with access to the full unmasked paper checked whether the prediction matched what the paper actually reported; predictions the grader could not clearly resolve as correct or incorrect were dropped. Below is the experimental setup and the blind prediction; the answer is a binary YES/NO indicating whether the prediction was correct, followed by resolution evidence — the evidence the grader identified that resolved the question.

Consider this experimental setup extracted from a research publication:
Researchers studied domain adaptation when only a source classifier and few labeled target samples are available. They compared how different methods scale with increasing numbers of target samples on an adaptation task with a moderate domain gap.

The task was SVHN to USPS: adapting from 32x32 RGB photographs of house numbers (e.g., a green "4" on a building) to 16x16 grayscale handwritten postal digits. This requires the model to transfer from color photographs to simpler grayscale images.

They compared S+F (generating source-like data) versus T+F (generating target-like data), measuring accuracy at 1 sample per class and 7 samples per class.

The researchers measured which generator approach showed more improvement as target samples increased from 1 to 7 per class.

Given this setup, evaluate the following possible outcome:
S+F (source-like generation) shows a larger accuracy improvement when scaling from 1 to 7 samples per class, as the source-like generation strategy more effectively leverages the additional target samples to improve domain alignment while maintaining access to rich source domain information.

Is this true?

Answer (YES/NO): NO